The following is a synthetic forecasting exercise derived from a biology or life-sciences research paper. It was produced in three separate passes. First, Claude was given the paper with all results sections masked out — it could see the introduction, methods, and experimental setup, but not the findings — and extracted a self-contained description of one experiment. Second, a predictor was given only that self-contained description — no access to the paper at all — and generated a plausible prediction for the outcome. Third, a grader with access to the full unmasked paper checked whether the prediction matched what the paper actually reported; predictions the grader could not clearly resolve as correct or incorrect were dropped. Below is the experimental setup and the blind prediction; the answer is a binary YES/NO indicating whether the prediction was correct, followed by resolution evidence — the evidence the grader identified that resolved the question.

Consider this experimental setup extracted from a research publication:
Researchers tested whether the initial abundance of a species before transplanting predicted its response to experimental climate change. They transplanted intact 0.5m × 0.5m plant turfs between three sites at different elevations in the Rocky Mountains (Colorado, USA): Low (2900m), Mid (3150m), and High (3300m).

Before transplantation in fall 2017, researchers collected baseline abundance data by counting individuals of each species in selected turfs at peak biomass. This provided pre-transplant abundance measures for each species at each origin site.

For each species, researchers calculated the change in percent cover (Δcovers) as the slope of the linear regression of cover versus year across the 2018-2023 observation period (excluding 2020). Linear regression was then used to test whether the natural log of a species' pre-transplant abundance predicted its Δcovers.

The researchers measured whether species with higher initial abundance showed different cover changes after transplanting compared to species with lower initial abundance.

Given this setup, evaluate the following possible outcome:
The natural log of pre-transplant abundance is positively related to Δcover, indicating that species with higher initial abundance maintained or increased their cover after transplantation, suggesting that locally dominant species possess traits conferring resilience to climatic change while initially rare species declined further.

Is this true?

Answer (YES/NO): NO